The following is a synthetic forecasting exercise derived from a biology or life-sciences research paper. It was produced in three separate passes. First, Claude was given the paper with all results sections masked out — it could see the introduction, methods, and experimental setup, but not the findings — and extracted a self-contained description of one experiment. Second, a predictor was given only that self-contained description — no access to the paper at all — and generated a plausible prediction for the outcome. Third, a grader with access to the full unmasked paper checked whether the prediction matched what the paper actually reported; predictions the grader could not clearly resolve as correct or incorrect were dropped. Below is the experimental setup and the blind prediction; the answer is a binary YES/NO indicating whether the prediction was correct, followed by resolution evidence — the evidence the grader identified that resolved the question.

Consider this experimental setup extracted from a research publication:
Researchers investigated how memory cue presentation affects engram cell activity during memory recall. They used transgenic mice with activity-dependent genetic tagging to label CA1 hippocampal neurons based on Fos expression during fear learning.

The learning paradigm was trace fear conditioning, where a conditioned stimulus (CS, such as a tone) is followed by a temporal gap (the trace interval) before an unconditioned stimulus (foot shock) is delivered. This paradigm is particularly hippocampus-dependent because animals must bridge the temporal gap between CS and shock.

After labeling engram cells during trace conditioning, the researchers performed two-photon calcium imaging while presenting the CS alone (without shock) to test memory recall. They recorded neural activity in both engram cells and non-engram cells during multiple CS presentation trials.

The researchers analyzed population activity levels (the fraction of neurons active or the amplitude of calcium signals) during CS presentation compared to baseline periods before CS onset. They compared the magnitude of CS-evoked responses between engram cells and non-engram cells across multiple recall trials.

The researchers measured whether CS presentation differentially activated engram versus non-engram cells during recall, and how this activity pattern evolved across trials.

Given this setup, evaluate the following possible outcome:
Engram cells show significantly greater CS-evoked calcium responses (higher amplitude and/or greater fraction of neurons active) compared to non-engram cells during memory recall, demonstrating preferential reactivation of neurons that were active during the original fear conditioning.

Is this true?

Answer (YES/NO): YES